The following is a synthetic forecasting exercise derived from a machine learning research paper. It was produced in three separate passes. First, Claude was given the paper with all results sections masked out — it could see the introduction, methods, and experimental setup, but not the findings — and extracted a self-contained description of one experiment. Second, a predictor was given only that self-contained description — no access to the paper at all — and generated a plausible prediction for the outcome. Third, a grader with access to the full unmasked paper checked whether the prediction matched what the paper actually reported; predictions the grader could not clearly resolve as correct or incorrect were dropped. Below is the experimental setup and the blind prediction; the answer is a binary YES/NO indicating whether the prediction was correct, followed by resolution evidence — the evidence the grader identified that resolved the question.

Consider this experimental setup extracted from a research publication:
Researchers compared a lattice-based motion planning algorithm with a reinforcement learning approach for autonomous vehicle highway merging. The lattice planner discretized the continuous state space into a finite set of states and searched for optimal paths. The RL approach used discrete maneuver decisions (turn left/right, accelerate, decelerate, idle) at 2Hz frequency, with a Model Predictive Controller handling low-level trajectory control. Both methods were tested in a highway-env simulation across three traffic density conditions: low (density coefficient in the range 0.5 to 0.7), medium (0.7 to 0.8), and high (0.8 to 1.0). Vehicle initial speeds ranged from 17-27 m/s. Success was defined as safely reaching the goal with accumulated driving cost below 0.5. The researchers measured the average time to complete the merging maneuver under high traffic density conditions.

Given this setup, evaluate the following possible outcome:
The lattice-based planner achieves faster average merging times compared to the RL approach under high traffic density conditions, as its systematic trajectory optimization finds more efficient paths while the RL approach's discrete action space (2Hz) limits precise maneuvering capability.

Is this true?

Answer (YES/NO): YES